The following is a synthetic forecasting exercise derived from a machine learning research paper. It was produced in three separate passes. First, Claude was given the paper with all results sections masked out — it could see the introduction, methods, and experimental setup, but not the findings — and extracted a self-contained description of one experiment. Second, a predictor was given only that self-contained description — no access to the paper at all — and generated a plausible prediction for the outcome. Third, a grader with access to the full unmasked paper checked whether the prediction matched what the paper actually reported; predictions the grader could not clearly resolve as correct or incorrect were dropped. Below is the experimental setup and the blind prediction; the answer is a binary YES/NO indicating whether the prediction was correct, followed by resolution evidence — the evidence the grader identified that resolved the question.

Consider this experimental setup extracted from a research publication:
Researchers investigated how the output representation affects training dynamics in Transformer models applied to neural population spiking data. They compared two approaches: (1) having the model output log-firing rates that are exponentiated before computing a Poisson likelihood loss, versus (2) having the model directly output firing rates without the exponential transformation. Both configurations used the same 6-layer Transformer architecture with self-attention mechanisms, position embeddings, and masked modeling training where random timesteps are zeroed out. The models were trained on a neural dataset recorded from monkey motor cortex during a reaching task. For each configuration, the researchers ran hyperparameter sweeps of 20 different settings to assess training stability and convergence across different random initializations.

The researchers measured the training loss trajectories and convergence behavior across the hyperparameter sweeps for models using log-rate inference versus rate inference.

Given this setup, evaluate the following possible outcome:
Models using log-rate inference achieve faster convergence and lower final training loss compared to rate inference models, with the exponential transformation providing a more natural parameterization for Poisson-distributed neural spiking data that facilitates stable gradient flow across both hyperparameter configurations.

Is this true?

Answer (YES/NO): YES